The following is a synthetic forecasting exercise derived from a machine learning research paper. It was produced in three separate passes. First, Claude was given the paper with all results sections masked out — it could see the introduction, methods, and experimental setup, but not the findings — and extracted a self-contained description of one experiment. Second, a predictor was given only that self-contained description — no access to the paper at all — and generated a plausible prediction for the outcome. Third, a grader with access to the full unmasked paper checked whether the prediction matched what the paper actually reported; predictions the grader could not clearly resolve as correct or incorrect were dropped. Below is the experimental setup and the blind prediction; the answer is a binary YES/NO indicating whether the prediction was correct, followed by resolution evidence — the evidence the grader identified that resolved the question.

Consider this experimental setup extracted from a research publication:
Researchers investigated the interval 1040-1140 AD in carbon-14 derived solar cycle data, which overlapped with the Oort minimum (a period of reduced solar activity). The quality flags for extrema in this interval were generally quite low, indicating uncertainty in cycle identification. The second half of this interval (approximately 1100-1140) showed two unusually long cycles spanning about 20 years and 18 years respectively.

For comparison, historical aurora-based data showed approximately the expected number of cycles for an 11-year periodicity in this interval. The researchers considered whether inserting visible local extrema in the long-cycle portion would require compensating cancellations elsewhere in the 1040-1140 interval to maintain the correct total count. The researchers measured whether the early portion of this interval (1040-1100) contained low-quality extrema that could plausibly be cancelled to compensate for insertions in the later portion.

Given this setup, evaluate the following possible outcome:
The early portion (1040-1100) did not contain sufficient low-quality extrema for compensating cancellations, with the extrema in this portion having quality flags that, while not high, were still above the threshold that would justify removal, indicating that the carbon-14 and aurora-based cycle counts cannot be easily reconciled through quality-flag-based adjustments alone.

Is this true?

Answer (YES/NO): NO